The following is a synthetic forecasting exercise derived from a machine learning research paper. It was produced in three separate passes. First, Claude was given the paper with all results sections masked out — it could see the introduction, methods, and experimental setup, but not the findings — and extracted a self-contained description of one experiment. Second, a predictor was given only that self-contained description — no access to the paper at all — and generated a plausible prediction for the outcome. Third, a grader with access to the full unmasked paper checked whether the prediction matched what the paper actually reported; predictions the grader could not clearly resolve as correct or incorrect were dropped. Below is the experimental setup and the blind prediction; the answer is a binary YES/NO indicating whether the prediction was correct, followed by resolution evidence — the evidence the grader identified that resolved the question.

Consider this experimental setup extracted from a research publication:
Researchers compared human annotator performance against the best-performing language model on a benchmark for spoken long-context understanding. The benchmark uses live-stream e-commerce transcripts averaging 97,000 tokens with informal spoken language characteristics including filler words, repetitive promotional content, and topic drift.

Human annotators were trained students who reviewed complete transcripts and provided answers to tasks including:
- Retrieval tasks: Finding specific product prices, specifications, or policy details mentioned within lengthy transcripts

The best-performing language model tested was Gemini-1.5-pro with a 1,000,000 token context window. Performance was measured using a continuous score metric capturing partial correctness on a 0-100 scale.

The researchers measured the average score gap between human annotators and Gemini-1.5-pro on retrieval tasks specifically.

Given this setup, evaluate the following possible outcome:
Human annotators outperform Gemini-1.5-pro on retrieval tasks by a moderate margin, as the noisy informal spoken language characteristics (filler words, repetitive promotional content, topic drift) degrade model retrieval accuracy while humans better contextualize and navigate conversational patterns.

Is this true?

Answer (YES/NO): NO